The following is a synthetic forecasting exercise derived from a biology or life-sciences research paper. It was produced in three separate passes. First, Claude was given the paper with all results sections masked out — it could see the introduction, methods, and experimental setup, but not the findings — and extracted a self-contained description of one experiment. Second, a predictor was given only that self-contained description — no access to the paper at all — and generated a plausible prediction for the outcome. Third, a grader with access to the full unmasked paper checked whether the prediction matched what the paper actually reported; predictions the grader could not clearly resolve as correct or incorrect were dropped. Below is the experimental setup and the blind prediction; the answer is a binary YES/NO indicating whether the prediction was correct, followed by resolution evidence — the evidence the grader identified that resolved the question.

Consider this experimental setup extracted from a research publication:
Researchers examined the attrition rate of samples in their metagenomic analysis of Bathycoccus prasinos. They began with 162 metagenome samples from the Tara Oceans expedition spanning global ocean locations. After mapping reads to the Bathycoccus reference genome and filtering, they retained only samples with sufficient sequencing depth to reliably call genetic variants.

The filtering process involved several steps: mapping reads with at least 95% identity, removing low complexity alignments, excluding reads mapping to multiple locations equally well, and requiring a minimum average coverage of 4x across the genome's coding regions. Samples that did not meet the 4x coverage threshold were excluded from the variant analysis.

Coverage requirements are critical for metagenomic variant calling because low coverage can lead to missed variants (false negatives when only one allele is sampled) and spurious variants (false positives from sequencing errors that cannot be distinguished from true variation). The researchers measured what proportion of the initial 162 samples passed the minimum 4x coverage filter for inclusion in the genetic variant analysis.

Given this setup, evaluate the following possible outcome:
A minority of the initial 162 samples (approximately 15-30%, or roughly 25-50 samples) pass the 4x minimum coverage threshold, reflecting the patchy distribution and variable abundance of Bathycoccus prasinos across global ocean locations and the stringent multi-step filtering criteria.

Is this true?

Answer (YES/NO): YES